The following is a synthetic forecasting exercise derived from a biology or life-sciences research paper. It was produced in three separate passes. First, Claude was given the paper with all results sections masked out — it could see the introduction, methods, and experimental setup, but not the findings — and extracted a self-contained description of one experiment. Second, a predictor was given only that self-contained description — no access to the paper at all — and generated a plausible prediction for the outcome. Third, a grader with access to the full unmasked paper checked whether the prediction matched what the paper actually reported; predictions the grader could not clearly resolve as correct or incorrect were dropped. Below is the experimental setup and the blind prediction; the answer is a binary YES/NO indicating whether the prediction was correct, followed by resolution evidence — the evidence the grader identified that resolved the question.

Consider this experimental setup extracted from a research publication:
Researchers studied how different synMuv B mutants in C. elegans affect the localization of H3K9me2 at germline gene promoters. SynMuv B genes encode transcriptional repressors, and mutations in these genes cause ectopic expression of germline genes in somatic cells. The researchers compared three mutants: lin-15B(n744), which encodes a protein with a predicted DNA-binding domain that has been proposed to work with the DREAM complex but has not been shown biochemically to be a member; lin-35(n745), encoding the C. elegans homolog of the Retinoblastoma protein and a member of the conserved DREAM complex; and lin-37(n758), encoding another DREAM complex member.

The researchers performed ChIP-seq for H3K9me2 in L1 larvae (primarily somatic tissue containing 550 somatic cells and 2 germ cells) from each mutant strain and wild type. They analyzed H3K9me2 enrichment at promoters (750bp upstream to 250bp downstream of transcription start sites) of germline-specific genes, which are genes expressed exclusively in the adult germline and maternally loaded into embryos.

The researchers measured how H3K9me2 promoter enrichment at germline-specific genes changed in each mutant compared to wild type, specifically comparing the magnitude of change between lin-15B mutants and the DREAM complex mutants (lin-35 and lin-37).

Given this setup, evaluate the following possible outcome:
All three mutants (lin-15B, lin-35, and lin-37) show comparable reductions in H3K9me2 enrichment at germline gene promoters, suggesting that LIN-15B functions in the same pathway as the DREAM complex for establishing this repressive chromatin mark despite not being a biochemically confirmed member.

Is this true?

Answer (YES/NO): NO